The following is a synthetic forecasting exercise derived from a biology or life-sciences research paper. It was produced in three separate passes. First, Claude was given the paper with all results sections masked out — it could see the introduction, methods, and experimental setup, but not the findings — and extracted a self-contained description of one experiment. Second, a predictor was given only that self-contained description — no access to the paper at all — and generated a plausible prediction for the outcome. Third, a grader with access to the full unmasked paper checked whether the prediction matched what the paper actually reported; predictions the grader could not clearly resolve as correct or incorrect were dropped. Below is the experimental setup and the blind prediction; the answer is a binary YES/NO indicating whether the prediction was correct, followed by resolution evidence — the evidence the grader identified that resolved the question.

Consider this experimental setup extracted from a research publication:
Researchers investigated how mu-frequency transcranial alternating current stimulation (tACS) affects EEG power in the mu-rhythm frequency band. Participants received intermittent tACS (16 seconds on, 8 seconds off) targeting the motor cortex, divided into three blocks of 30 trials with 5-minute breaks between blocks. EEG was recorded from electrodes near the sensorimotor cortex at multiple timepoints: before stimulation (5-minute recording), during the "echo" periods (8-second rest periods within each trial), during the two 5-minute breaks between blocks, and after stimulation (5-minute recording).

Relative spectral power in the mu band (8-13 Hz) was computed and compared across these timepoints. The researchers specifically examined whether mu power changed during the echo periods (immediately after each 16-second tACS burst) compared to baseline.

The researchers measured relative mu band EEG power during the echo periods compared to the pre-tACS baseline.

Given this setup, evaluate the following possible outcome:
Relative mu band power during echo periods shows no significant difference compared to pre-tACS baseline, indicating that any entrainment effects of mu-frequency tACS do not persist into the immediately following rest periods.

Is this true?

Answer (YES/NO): NO